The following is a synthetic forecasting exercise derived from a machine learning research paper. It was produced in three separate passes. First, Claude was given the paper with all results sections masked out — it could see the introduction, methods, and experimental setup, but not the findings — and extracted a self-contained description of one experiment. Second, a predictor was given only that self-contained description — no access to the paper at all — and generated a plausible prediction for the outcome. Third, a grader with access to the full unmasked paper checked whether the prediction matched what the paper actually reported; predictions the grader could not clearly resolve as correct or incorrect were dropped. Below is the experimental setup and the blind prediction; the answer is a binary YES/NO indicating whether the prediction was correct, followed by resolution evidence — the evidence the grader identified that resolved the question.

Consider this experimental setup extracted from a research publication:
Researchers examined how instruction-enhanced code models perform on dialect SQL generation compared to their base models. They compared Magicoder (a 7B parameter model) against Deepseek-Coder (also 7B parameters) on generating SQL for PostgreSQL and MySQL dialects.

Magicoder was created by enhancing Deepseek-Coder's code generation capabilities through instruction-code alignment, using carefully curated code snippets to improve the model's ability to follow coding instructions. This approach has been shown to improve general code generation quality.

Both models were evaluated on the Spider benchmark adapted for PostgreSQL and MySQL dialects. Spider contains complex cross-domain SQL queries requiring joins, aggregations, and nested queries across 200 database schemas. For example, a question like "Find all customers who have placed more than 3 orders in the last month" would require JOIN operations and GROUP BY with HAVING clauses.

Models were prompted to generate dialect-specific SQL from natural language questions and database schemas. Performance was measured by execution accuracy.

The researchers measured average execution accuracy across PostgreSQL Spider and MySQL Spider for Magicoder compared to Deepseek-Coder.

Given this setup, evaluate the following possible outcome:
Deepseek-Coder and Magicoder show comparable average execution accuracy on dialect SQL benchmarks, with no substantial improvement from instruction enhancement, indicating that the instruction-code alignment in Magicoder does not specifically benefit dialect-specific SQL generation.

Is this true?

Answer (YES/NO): NO